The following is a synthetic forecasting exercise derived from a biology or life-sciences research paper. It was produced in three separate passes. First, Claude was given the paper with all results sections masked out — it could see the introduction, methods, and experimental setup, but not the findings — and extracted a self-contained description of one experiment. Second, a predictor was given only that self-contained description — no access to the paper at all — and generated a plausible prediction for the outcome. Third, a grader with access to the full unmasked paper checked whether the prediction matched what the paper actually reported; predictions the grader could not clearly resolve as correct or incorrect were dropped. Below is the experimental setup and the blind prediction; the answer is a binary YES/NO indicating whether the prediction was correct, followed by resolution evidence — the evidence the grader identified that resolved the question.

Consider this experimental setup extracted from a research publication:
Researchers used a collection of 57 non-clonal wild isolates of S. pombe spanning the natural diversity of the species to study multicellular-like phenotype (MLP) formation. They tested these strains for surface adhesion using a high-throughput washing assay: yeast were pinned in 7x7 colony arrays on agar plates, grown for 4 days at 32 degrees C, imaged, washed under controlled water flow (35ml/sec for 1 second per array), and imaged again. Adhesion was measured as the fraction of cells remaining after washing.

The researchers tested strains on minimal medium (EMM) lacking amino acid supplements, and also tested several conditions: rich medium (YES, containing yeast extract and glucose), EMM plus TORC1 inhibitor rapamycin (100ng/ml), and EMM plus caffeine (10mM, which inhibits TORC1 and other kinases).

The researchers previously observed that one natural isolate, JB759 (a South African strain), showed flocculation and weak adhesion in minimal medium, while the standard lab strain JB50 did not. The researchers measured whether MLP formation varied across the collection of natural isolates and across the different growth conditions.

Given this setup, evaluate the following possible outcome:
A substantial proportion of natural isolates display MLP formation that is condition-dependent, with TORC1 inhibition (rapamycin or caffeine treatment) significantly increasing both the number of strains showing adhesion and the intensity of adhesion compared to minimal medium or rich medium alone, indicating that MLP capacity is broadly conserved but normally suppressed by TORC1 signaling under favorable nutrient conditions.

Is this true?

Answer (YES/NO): NO